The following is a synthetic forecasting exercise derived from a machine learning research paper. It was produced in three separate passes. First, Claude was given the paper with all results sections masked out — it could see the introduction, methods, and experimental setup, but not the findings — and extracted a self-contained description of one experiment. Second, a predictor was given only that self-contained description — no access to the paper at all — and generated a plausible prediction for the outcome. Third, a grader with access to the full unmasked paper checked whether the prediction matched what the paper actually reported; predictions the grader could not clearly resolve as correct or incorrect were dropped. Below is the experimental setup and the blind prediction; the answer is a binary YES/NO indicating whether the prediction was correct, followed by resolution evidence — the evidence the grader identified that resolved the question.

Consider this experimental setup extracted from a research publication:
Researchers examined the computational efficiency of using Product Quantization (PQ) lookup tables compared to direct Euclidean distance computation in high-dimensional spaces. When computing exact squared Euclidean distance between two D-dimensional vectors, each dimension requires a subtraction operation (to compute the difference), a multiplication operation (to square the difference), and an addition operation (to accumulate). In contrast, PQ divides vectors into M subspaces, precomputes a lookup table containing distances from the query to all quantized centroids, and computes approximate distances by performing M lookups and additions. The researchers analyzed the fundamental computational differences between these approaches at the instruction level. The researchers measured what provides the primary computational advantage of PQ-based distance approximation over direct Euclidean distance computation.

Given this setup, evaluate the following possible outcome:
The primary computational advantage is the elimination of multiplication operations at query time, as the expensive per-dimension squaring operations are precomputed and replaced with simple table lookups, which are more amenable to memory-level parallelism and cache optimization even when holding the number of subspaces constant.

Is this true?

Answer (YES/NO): NO